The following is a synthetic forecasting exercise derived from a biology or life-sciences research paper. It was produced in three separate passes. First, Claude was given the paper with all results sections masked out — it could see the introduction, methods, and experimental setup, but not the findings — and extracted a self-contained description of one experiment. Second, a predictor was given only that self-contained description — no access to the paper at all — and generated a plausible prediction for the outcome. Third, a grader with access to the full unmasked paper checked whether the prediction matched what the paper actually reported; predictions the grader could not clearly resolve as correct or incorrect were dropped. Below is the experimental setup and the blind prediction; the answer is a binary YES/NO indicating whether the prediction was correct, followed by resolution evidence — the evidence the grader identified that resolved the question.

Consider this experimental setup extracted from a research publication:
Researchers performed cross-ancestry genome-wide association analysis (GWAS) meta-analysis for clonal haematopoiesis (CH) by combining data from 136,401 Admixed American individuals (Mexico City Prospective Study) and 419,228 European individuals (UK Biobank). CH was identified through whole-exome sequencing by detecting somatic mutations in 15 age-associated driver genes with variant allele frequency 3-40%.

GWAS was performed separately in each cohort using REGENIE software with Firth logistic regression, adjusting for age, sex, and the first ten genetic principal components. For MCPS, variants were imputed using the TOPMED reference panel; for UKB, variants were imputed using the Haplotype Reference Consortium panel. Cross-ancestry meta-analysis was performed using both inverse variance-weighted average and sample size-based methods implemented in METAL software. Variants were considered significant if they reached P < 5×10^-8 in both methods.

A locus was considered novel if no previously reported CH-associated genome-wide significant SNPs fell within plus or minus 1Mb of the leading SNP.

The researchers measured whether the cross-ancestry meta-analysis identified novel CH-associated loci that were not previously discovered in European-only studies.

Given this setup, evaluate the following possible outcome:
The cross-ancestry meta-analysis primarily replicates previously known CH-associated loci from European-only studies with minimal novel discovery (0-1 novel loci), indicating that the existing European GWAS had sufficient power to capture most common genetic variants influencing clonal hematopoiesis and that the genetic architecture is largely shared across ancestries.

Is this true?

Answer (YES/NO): NO